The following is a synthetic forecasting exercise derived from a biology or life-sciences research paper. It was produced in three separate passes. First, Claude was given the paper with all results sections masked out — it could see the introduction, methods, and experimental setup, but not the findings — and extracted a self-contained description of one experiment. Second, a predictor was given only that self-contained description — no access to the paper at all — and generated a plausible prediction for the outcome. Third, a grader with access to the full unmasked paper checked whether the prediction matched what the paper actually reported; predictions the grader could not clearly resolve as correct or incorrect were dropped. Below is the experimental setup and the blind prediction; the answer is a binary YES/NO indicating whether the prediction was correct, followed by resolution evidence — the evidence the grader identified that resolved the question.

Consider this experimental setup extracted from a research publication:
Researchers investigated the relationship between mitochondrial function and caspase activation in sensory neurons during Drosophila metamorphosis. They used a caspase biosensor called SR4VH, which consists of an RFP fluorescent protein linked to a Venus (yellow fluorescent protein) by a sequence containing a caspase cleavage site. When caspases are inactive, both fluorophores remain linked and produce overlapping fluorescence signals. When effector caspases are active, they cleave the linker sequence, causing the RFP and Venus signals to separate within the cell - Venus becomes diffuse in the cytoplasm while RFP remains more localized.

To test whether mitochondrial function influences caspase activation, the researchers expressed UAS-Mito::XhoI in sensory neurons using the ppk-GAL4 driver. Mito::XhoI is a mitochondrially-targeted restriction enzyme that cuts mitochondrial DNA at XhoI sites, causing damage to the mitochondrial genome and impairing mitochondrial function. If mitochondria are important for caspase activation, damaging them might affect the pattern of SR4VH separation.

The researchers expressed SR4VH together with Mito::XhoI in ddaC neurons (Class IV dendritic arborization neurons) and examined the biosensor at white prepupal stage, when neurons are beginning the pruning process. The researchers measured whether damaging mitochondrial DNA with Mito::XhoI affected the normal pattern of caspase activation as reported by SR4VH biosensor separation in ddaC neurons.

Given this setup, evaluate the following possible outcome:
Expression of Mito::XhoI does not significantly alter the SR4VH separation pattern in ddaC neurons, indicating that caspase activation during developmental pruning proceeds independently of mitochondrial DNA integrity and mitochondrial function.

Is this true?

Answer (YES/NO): NO